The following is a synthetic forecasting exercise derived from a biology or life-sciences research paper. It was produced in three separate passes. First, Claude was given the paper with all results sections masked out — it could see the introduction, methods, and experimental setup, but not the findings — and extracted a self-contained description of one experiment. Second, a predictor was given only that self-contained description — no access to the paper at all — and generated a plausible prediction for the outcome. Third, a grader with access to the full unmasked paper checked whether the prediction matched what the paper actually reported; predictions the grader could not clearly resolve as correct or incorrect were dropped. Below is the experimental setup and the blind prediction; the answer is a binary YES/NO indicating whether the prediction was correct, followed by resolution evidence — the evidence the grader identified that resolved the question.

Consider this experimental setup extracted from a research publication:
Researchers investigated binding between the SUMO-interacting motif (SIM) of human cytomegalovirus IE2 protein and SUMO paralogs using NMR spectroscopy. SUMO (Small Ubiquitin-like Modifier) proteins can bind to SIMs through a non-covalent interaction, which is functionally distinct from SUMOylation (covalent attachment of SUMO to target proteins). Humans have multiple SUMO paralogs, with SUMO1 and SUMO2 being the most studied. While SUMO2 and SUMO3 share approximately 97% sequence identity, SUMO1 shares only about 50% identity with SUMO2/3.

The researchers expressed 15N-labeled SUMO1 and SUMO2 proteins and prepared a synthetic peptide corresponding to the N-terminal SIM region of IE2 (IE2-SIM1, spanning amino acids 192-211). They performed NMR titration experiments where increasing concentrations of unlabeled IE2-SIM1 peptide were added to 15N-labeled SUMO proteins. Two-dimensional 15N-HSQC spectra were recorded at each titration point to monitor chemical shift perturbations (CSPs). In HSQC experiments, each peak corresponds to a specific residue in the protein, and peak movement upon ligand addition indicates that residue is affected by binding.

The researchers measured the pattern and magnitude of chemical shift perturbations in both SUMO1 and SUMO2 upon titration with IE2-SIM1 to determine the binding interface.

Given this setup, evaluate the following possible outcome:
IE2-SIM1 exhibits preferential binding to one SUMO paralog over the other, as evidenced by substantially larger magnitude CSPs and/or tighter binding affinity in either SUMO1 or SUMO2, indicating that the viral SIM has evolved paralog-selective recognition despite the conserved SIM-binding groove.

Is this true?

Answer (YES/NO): NO